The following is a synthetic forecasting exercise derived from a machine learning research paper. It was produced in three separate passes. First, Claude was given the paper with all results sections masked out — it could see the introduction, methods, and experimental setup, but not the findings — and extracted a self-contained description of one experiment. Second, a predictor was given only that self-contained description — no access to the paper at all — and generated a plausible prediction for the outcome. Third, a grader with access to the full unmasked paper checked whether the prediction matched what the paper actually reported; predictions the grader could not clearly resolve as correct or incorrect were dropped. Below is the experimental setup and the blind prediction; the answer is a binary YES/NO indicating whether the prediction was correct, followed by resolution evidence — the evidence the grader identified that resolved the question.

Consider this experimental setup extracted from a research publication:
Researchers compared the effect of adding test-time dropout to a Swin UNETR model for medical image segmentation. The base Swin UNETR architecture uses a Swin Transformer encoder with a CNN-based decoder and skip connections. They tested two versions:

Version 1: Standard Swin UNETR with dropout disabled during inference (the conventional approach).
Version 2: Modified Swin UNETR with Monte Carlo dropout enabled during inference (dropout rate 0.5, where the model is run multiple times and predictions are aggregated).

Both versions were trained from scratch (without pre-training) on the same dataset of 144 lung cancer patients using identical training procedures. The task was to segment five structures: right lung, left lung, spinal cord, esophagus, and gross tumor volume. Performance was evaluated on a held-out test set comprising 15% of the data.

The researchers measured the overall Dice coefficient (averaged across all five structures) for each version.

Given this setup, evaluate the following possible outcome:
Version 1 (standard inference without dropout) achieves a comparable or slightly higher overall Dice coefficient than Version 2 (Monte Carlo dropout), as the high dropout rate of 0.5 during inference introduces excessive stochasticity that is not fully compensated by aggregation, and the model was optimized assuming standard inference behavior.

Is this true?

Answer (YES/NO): NO